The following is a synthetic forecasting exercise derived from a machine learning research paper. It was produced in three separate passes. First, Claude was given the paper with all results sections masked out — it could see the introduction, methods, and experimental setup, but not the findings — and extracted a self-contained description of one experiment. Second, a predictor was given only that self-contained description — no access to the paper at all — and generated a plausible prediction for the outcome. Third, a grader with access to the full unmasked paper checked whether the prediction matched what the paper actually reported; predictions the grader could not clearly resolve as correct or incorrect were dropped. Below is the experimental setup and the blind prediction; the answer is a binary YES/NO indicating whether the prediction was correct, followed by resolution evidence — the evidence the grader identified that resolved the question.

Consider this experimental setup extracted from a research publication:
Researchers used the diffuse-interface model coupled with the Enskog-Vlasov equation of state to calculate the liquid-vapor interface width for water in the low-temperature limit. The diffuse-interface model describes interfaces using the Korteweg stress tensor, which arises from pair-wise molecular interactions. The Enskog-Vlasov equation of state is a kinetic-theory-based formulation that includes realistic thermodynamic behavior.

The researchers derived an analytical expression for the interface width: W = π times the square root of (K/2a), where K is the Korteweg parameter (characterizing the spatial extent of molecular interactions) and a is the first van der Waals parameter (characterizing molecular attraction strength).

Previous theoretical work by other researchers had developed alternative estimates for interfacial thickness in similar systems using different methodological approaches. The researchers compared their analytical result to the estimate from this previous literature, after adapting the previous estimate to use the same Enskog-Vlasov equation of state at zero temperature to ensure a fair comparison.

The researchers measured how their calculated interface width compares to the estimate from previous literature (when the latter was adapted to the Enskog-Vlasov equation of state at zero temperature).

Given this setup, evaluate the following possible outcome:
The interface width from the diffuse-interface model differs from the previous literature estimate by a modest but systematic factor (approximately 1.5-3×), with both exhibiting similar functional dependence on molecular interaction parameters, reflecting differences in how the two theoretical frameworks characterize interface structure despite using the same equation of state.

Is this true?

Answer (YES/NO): NO